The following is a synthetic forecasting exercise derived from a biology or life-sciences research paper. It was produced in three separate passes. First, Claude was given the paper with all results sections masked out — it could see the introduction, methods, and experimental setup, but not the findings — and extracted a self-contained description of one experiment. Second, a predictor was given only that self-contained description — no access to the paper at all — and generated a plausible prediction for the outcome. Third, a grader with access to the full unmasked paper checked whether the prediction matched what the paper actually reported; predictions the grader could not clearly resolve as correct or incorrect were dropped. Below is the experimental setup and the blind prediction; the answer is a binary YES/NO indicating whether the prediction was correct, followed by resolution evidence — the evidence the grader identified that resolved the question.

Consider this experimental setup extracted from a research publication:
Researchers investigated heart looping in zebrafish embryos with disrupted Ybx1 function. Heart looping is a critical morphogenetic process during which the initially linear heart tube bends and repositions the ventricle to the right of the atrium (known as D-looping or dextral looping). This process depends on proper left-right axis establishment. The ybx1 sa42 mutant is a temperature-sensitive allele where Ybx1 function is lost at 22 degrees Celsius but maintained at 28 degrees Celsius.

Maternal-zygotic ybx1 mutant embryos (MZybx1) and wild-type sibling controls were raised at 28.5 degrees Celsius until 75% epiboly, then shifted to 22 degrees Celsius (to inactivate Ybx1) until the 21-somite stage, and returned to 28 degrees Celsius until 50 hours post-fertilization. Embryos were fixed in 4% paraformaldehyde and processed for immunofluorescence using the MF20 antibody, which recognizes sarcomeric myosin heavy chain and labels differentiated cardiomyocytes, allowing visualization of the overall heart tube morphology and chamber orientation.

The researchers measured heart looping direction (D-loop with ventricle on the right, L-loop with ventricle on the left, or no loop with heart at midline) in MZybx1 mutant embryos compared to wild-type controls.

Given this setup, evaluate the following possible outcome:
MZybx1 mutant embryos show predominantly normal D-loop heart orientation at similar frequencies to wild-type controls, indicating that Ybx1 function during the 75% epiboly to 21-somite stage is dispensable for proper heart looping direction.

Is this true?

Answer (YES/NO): NO